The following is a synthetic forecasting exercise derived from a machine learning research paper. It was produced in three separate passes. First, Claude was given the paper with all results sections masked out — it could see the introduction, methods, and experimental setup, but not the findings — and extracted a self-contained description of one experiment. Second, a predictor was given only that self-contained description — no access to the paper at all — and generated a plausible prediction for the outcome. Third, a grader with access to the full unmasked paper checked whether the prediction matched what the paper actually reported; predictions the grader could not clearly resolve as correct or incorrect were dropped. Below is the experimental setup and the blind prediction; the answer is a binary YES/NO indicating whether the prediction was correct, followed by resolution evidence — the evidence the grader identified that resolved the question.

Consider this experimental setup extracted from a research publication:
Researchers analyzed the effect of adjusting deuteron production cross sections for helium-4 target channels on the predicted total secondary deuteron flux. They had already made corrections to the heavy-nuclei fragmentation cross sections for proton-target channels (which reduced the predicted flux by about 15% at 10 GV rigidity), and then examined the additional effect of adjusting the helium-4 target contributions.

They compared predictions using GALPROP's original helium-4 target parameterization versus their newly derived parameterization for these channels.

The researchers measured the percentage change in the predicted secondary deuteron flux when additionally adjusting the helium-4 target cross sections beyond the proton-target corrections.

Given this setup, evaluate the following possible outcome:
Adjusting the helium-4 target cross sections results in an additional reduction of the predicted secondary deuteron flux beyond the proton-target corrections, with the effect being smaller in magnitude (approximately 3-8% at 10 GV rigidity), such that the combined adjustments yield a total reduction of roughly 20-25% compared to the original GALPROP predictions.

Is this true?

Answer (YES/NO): NO